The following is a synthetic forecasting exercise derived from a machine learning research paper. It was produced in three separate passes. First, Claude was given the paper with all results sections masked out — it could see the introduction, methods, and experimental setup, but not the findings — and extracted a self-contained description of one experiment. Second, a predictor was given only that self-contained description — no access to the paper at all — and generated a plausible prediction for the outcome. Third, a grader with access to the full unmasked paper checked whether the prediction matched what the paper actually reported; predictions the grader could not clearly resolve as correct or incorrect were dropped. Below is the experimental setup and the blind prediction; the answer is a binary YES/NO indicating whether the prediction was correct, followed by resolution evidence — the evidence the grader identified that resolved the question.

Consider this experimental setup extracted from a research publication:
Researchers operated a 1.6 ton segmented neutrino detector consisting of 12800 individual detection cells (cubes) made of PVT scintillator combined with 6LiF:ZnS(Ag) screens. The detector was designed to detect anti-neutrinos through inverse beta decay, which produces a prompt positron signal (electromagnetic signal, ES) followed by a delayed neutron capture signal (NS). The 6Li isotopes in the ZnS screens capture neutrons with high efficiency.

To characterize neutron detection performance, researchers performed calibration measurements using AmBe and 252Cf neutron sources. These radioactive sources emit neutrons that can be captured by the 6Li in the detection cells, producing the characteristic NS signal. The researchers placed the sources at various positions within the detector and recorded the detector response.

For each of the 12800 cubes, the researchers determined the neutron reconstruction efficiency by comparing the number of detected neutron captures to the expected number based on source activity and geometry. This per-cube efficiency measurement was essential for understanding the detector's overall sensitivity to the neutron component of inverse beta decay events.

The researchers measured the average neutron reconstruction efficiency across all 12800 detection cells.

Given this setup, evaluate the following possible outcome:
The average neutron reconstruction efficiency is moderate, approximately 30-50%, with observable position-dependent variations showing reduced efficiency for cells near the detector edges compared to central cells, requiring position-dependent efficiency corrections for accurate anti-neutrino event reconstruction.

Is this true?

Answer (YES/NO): NO